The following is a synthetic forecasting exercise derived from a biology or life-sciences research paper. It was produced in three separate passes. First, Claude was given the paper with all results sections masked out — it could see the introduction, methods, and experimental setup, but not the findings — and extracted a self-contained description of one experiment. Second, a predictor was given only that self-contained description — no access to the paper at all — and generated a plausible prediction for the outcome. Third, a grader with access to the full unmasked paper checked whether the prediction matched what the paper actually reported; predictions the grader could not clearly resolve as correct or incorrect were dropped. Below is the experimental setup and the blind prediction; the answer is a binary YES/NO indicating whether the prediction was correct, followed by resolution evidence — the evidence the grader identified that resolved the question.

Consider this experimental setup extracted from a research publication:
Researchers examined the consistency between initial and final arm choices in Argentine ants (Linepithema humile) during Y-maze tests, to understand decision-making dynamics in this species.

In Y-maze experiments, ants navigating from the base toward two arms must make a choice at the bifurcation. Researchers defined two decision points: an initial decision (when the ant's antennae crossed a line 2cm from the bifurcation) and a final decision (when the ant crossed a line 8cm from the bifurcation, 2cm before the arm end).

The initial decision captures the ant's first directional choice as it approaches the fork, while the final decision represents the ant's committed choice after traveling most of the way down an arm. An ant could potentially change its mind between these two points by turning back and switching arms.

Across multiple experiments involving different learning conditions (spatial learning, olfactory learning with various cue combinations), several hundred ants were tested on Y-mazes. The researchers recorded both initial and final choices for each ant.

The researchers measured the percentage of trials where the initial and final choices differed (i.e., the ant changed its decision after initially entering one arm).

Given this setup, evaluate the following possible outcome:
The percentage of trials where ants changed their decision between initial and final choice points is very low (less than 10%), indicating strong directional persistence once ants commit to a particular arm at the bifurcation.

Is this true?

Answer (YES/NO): NO